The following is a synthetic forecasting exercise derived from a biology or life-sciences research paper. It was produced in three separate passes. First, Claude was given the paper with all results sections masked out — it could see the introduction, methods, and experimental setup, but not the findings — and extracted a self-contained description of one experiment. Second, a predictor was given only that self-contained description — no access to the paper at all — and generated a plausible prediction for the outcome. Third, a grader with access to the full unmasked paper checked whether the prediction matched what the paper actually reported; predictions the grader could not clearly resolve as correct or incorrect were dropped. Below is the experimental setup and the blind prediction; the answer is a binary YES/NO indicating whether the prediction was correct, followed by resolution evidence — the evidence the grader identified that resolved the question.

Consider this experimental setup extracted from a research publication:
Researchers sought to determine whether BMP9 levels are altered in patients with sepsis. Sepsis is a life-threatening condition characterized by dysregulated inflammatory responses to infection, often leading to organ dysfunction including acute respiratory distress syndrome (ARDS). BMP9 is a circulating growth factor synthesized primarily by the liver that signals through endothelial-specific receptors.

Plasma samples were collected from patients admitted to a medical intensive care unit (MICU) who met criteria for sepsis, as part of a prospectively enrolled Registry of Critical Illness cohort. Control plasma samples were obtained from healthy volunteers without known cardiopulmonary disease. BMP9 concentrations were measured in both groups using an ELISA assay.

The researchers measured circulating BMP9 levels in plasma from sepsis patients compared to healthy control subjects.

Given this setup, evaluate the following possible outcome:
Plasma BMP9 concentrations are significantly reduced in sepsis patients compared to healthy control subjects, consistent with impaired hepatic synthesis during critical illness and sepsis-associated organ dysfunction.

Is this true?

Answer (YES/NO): YES